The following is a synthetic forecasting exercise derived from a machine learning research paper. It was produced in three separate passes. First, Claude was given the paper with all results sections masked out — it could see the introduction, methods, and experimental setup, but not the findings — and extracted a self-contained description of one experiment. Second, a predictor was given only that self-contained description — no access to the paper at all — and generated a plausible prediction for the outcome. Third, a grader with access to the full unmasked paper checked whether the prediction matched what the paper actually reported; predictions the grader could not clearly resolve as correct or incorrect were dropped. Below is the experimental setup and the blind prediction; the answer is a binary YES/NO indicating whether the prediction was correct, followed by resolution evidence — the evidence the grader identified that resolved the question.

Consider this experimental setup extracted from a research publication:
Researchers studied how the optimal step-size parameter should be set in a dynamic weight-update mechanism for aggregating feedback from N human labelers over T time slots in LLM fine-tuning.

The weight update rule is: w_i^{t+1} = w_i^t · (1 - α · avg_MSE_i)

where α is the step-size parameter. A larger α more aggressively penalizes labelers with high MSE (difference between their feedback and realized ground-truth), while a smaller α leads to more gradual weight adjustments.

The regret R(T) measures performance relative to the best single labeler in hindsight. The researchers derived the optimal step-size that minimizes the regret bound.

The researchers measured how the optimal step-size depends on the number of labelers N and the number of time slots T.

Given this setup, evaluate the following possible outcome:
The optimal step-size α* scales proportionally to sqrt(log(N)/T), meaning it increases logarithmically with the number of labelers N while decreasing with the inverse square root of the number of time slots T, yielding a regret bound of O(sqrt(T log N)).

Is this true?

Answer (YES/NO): NO